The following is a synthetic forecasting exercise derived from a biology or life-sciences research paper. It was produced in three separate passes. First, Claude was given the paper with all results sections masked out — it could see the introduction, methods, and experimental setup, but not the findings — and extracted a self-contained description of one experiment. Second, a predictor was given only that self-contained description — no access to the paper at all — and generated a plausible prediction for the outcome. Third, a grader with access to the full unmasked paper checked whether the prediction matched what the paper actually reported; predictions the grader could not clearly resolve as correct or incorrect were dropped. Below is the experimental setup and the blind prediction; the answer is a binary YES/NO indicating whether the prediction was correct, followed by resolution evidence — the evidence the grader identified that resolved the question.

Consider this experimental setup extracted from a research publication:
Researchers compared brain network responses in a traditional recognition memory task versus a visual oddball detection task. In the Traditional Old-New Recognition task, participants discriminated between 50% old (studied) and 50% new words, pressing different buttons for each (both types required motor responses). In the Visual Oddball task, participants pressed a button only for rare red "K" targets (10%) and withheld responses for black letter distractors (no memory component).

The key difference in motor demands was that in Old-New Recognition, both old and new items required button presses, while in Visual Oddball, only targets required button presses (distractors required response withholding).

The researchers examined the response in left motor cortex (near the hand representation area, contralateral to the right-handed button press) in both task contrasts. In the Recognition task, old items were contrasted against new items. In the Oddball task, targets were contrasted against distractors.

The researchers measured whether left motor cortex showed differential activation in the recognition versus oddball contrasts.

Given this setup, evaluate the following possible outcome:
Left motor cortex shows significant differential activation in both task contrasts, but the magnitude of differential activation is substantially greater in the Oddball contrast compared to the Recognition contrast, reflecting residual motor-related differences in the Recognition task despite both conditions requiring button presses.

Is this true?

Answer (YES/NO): NO